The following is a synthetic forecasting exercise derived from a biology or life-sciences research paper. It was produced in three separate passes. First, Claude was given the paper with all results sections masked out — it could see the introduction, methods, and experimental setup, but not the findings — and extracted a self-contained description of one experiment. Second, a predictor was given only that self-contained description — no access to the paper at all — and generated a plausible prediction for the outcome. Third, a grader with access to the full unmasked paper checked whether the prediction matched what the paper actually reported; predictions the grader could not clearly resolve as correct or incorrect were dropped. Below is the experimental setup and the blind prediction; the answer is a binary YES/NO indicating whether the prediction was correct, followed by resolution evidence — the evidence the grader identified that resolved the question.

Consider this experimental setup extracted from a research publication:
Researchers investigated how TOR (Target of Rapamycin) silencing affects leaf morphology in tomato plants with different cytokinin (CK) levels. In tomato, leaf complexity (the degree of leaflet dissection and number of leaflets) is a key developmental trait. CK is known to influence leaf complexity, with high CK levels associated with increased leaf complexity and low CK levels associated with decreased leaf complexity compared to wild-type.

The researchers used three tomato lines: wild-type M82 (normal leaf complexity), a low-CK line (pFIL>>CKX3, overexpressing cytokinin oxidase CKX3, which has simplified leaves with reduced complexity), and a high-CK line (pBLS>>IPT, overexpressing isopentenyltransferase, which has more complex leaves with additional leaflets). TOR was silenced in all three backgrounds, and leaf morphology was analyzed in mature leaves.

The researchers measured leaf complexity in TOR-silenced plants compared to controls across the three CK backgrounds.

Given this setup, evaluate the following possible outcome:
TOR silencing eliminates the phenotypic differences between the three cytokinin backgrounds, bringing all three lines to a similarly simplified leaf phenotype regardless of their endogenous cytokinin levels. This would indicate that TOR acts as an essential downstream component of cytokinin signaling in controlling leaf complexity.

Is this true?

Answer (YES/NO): NO